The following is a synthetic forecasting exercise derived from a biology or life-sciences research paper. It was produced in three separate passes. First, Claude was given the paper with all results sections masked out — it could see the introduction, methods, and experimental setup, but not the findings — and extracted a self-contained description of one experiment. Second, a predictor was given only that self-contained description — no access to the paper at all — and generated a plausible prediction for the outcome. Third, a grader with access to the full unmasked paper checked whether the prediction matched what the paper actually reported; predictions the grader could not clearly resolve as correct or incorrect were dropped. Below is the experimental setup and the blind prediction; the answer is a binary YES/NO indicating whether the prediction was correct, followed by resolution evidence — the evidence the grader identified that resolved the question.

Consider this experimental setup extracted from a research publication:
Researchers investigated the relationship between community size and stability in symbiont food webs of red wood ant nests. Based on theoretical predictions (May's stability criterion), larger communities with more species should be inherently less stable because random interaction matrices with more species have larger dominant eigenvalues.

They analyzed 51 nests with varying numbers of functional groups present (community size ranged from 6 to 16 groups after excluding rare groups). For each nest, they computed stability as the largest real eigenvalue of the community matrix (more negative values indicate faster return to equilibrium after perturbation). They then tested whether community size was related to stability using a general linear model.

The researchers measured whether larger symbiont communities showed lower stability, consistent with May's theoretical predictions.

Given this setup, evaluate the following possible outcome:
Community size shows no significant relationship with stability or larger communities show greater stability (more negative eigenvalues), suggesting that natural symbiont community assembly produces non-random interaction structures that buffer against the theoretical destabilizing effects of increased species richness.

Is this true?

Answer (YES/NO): NO